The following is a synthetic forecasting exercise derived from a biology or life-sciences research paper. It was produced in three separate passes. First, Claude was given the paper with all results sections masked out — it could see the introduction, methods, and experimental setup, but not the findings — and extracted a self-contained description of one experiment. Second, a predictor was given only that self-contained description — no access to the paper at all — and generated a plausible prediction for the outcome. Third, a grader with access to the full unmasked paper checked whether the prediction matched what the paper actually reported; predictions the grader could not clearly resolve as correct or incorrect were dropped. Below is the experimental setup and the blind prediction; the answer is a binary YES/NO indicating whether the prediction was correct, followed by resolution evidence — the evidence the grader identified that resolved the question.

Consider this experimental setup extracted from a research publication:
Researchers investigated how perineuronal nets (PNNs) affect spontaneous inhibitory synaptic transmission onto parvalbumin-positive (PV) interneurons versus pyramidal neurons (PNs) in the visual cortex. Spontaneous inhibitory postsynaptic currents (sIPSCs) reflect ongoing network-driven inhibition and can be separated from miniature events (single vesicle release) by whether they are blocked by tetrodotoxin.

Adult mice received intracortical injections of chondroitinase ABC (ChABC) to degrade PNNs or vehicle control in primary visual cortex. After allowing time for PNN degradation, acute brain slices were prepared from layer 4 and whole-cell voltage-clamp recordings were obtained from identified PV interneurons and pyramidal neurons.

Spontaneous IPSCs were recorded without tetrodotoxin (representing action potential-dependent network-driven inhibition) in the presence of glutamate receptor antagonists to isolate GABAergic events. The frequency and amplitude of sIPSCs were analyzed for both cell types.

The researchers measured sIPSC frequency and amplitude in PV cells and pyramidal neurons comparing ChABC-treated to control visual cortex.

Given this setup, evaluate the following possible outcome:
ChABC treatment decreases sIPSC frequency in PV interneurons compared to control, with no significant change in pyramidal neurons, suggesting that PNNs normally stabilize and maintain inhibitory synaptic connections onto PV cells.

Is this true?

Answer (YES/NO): NO